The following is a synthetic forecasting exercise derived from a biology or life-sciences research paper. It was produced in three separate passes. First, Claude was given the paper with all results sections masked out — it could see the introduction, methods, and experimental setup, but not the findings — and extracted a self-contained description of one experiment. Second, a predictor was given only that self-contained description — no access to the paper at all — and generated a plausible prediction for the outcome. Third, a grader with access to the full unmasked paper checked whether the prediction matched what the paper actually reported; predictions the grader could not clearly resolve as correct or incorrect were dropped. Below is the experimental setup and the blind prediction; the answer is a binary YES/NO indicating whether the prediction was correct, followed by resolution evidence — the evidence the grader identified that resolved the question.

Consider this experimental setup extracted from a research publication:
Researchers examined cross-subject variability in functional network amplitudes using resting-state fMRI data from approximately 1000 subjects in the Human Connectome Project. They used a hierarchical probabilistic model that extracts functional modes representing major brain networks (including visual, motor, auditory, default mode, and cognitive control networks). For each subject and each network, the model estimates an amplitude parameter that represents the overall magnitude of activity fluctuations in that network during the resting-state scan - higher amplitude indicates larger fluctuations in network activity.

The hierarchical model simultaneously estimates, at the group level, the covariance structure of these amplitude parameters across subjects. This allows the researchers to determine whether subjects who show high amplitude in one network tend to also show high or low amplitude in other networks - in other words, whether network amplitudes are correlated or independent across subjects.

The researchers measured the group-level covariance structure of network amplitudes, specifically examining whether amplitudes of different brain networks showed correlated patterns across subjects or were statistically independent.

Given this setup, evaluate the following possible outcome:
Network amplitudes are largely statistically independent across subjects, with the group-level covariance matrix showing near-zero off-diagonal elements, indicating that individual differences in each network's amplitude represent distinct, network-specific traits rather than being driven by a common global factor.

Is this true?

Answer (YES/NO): NO